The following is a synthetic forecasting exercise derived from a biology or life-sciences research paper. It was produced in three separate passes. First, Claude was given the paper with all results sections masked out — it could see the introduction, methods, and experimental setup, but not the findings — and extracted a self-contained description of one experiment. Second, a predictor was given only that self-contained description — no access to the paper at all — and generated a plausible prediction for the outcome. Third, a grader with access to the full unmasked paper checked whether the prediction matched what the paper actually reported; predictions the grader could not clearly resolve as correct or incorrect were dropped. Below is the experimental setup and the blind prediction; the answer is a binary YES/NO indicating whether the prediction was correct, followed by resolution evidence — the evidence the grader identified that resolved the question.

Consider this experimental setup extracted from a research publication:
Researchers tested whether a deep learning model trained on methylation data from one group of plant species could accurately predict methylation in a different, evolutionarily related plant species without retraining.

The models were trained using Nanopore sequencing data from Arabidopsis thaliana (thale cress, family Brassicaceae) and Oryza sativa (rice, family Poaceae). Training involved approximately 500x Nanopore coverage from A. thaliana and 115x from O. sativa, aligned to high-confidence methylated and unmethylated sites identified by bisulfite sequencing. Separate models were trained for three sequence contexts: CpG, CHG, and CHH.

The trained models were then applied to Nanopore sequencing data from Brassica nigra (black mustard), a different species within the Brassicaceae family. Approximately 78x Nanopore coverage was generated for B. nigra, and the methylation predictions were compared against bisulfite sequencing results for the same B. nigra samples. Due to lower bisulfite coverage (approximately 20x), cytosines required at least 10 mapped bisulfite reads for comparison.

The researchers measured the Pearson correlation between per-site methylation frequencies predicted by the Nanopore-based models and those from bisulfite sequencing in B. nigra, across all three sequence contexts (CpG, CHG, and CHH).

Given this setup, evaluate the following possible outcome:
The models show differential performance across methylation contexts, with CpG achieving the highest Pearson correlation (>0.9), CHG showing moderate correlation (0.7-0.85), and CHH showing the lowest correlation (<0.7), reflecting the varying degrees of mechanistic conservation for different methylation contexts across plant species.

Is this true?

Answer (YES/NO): NO